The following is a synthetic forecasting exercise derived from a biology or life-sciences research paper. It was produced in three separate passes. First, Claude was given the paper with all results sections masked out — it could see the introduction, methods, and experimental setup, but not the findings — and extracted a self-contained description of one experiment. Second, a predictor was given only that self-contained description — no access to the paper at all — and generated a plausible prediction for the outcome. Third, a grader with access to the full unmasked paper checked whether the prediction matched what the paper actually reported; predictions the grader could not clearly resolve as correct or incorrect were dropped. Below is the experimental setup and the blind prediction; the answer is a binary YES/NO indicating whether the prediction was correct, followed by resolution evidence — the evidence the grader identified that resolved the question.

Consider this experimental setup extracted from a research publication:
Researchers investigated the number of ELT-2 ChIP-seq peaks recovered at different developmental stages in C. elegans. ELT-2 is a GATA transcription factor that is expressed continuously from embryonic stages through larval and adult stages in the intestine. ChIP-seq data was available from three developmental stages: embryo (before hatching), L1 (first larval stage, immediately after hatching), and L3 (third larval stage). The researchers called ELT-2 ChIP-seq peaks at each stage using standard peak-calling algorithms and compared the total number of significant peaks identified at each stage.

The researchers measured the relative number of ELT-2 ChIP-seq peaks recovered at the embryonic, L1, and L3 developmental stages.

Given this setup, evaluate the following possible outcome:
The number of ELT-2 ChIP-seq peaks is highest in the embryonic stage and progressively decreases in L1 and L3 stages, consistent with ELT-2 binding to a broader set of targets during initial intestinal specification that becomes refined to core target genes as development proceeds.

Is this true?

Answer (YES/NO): NO